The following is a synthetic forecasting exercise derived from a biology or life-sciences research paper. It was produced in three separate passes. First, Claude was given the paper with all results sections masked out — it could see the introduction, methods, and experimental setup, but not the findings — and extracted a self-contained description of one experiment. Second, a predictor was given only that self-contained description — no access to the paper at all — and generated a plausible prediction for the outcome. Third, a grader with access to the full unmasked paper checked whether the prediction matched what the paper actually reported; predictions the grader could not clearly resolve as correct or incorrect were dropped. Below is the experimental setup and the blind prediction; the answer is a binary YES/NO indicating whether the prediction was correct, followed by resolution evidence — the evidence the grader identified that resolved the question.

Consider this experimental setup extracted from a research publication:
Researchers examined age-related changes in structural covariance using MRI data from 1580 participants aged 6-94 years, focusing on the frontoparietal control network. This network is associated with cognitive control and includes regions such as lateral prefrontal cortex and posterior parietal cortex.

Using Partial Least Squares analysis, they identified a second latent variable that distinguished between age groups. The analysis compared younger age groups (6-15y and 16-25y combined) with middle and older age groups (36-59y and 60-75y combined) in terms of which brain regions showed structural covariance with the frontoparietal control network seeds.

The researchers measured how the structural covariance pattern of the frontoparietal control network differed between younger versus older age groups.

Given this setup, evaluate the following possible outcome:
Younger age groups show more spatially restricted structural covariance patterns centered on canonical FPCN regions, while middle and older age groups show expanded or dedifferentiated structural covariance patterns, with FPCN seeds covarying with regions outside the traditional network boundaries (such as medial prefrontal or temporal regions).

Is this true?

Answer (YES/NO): NO